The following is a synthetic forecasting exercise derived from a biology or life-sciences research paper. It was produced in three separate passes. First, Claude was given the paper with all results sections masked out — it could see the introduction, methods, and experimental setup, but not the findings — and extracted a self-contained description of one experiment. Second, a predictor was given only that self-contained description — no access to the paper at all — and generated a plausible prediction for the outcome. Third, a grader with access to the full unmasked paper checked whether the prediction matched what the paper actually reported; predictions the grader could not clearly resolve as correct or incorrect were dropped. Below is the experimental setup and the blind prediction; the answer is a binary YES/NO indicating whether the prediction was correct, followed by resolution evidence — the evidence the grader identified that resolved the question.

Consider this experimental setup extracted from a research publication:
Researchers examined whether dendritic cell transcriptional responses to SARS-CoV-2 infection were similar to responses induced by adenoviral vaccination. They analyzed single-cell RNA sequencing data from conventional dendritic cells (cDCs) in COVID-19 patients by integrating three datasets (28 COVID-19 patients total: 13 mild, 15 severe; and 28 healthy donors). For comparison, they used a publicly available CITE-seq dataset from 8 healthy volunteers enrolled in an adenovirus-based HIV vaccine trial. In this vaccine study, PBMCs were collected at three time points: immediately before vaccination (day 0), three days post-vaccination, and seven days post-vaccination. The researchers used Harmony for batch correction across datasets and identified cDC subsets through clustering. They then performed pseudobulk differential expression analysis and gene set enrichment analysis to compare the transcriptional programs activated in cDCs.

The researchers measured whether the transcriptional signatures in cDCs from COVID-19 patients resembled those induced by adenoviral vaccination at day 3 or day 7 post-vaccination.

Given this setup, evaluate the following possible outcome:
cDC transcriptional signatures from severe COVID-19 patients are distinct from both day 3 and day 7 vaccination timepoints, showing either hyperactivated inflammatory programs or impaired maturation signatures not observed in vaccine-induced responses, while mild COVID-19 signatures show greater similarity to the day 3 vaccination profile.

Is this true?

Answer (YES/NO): NO